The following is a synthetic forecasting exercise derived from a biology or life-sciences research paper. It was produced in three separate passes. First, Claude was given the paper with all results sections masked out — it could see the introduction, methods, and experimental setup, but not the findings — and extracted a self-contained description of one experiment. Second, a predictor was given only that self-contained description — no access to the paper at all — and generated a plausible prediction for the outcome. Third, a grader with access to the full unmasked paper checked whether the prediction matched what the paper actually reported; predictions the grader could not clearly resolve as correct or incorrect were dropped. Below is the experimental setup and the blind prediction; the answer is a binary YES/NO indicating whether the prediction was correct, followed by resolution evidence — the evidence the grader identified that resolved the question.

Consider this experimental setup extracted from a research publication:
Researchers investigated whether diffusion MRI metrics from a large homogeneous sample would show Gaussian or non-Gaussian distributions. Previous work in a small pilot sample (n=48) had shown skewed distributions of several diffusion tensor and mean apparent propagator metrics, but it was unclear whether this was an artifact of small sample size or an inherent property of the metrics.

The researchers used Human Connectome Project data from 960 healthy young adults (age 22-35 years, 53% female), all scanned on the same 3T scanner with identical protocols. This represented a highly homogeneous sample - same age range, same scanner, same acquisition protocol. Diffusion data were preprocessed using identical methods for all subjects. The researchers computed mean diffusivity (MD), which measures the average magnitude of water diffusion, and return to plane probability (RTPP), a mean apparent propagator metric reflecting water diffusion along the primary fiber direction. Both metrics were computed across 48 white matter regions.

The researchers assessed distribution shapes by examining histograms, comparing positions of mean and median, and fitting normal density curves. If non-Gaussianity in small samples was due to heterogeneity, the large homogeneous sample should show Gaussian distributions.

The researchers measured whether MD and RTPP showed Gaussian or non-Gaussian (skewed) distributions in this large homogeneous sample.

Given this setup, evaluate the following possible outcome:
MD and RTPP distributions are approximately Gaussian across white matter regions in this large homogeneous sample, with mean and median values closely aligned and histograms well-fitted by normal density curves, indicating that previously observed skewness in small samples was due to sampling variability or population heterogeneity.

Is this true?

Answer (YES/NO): NO